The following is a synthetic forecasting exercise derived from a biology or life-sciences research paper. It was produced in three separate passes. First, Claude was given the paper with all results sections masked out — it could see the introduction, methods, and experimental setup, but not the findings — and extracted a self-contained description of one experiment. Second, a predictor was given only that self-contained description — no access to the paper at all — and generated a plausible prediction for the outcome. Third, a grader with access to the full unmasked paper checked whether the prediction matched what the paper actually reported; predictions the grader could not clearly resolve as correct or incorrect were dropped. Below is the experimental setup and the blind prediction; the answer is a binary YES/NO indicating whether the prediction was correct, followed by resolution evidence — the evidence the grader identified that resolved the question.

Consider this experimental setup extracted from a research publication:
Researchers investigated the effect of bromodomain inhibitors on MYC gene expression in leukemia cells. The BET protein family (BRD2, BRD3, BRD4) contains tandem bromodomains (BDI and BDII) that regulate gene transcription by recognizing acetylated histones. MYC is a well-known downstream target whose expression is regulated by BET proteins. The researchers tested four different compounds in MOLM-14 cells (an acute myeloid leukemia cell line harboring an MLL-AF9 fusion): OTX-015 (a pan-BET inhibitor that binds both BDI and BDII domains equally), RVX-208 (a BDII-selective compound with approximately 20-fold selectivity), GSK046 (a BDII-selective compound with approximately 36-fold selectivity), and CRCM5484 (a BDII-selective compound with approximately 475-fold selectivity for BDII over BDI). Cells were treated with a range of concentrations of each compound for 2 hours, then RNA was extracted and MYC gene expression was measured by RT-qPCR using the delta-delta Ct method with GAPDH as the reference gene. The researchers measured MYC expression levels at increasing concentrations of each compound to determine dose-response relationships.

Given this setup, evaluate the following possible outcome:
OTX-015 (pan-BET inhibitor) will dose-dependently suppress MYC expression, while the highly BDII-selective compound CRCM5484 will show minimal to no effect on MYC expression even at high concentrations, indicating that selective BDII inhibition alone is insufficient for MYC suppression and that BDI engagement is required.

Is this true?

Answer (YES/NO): NO